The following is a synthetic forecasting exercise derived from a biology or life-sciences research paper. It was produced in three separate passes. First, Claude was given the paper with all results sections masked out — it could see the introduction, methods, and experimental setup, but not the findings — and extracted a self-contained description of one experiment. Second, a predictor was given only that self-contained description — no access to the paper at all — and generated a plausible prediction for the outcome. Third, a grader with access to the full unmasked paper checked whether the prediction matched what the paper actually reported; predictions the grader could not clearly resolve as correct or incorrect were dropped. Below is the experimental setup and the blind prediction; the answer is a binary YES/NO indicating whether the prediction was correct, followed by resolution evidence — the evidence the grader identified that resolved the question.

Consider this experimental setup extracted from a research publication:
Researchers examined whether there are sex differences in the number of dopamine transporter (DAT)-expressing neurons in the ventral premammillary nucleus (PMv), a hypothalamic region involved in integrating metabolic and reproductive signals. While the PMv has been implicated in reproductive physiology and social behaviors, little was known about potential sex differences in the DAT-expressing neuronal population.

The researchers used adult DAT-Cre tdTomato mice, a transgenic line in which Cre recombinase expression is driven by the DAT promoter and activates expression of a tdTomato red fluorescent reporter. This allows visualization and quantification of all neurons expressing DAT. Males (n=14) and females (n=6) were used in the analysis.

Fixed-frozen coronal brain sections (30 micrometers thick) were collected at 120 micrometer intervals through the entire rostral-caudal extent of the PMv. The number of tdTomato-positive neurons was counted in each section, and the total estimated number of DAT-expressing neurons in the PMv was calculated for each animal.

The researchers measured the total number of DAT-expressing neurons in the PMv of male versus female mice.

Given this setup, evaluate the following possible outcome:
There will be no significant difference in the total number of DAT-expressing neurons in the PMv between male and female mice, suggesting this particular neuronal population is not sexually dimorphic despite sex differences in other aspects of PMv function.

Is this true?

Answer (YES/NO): YES